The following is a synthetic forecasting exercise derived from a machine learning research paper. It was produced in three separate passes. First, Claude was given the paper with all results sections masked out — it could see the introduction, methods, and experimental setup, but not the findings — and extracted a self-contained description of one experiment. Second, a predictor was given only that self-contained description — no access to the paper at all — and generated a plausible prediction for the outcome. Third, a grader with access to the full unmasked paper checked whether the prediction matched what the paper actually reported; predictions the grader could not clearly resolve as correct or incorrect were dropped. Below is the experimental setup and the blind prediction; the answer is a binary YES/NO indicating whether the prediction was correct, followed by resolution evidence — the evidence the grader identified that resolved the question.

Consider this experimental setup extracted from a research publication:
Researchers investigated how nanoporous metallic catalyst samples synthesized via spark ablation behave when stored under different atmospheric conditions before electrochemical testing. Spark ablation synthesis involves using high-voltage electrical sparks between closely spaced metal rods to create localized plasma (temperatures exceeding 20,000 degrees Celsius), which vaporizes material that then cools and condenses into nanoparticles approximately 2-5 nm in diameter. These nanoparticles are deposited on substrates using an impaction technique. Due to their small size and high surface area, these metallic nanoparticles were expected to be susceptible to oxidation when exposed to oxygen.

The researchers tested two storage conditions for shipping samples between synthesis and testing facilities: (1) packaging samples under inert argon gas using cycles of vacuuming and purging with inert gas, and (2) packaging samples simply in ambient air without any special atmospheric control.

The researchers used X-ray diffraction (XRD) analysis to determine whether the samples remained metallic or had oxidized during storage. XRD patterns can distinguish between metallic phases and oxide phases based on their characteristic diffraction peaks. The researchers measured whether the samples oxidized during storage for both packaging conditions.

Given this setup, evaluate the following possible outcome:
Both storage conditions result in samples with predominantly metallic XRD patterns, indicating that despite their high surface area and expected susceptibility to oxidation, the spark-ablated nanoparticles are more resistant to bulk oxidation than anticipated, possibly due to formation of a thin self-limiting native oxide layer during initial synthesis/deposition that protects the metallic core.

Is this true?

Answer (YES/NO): NO